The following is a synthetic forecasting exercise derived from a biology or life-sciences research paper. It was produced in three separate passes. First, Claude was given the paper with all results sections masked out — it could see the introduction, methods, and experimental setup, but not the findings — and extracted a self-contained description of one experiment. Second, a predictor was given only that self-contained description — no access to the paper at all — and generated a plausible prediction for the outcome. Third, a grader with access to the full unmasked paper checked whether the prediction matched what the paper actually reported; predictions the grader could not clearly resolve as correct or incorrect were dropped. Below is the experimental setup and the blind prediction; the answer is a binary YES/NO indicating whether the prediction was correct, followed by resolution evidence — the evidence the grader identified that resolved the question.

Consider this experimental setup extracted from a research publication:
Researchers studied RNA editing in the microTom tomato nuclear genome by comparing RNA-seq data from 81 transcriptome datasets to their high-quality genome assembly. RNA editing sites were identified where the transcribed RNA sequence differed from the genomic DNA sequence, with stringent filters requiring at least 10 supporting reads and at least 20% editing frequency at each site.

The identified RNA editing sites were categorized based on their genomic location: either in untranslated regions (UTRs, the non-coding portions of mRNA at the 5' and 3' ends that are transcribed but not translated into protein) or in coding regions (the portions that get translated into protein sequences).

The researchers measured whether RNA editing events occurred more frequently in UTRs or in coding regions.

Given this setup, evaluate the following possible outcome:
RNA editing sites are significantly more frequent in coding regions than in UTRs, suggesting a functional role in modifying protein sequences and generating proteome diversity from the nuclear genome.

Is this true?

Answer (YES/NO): NO